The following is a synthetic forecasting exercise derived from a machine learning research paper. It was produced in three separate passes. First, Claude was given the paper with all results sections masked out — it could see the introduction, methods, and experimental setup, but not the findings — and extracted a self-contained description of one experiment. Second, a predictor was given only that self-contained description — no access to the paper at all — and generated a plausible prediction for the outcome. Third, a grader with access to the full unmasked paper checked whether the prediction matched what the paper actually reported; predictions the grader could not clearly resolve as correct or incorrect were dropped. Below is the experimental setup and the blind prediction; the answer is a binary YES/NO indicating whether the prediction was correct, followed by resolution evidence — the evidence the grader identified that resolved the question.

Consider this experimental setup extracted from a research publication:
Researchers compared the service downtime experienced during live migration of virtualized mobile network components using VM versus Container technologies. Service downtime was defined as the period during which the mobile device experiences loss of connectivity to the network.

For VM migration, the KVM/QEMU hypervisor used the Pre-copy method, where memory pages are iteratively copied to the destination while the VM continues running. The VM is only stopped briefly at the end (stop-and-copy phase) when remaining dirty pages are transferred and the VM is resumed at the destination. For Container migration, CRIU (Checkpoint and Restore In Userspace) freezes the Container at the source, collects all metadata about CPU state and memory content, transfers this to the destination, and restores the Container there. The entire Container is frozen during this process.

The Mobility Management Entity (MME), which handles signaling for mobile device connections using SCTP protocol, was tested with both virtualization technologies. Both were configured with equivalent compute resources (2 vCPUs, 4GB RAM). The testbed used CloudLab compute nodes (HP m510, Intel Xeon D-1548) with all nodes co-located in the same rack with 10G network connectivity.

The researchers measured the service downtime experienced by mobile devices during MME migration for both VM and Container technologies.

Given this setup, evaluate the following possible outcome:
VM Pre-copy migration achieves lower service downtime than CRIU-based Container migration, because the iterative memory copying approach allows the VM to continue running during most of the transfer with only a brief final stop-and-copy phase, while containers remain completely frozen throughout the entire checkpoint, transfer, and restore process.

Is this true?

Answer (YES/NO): NO